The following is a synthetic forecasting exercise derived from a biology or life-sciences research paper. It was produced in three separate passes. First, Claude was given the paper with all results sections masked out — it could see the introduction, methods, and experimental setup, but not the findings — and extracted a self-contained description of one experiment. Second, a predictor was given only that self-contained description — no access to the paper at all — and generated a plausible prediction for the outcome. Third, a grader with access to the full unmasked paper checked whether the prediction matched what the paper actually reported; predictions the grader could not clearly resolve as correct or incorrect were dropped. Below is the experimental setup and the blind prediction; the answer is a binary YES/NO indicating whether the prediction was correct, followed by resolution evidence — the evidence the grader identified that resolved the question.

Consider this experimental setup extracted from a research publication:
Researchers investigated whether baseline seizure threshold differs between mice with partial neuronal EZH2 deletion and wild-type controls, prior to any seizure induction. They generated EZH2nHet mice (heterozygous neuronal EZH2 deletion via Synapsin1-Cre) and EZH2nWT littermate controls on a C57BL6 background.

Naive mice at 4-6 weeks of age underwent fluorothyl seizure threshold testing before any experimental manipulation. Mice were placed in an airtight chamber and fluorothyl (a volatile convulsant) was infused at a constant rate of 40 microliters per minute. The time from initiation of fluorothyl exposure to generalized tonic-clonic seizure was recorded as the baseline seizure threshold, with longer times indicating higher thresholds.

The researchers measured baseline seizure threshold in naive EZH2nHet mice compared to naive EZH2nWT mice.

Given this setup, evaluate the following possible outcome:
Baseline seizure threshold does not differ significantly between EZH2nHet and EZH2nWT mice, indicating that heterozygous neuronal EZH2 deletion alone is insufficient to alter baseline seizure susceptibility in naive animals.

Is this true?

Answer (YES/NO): YES